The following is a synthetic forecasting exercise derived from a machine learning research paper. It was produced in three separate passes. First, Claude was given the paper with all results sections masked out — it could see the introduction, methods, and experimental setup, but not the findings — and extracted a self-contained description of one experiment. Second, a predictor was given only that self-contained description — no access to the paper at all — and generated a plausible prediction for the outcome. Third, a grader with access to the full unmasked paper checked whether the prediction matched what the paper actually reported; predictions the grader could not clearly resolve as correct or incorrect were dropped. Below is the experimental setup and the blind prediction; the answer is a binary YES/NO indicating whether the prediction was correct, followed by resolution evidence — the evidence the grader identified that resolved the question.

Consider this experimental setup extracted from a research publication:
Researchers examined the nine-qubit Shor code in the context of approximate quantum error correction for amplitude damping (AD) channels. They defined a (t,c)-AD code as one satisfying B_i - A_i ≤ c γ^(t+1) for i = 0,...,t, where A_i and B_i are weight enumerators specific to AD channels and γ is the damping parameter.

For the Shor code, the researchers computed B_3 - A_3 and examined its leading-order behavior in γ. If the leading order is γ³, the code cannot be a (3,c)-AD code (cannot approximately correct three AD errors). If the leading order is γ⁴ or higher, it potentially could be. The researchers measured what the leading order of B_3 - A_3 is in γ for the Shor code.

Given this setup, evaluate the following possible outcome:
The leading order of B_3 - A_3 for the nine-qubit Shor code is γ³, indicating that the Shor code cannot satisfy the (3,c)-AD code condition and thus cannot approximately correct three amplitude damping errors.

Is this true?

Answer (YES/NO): YES